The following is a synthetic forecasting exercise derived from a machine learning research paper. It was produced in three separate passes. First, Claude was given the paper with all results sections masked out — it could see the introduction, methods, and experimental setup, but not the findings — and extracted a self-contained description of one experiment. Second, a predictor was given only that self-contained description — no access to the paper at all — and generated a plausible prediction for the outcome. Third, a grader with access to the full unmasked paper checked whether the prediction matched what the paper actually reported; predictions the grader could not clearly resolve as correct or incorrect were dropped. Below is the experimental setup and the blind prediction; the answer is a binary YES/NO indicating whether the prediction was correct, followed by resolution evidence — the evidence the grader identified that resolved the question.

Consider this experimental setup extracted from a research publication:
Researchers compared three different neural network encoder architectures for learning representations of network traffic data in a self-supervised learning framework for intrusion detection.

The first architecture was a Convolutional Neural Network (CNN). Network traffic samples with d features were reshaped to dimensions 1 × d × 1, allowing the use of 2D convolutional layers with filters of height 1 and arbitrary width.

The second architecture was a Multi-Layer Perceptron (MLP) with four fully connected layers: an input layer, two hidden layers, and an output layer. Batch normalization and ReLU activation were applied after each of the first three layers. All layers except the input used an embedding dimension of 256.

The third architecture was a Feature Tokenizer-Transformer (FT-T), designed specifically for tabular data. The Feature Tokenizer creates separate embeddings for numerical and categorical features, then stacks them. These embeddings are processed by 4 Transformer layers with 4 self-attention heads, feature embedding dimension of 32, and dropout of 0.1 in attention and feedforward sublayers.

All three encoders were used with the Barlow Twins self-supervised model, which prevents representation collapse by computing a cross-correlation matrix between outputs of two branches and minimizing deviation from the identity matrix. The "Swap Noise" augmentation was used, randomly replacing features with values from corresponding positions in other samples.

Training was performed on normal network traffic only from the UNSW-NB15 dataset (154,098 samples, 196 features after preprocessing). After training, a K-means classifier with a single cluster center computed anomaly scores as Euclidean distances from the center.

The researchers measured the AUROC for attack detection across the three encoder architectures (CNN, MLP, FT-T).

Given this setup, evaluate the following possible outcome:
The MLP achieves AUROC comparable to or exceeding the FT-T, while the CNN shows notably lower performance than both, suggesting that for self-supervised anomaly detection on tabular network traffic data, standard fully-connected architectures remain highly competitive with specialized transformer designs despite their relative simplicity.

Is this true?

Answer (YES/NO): NO